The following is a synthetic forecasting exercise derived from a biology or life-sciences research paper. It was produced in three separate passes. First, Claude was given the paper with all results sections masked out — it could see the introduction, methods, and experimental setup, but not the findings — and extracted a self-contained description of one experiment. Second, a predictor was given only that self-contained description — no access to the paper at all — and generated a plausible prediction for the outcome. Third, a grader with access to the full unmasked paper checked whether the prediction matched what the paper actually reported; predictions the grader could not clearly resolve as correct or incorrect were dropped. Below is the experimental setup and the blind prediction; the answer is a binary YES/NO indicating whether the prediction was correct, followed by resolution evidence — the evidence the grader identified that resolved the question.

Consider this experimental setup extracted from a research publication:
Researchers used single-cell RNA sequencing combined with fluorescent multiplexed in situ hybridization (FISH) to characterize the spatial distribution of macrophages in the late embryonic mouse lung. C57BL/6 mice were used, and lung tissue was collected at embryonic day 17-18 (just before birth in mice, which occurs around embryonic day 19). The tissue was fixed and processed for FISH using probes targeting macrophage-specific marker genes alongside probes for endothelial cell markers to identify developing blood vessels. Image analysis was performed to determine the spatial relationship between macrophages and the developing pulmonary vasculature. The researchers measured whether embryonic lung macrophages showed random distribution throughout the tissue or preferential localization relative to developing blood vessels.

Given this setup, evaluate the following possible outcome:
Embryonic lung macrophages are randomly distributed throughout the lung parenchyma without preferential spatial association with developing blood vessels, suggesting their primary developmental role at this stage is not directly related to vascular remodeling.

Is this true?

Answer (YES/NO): NO